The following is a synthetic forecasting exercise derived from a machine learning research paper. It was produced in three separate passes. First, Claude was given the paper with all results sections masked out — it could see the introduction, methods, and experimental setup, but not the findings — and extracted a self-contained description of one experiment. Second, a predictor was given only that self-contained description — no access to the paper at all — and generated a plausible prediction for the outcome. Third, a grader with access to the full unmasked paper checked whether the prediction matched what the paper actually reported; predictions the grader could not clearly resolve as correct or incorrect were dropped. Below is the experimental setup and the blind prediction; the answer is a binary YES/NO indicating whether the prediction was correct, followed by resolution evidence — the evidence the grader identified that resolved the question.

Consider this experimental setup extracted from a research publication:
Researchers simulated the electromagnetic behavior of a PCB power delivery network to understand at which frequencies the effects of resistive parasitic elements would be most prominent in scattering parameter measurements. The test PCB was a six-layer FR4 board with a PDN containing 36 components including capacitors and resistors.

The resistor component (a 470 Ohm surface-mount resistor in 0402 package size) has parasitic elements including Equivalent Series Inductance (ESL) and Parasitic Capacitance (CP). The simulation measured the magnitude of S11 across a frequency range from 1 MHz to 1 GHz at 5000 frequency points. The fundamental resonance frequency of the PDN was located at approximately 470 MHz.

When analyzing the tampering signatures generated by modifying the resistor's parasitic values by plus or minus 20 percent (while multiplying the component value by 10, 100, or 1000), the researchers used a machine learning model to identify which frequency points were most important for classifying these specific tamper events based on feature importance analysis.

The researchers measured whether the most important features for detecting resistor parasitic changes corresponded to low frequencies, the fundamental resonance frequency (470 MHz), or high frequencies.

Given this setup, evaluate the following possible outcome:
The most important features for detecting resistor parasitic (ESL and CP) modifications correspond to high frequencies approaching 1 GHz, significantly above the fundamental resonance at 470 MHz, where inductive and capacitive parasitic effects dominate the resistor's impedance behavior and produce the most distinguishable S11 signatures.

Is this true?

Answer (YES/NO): YES